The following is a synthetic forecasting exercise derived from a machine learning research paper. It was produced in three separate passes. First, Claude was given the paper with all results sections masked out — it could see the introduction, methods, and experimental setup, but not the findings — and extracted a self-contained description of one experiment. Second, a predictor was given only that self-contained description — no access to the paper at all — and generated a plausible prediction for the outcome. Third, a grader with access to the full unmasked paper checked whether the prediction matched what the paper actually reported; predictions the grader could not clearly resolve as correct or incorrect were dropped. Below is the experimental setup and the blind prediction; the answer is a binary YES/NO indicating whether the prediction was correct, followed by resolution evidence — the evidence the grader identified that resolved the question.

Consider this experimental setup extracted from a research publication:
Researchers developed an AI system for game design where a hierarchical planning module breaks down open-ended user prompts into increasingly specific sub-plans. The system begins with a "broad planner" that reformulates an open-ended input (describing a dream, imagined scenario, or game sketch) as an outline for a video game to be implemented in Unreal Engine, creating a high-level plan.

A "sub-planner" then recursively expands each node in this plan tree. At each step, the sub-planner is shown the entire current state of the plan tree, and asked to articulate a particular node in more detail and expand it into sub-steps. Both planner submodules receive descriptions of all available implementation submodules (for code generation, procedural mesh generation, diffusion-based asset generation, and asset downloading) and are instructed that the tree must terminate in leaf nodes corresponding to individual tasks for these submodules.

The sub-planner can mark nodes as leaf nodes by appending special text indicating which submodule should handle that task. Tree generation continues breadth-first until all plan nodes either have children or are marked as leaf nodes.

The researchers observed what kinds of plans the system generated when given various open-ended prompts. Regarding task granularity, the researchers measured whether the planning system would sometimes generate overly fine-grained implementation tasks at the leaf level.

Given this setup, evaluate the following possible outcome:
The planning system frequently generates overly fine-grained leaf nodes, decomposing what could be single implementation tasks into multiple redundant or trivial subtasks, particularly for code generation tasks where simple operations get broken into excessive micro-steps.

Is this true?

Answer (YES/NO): NO